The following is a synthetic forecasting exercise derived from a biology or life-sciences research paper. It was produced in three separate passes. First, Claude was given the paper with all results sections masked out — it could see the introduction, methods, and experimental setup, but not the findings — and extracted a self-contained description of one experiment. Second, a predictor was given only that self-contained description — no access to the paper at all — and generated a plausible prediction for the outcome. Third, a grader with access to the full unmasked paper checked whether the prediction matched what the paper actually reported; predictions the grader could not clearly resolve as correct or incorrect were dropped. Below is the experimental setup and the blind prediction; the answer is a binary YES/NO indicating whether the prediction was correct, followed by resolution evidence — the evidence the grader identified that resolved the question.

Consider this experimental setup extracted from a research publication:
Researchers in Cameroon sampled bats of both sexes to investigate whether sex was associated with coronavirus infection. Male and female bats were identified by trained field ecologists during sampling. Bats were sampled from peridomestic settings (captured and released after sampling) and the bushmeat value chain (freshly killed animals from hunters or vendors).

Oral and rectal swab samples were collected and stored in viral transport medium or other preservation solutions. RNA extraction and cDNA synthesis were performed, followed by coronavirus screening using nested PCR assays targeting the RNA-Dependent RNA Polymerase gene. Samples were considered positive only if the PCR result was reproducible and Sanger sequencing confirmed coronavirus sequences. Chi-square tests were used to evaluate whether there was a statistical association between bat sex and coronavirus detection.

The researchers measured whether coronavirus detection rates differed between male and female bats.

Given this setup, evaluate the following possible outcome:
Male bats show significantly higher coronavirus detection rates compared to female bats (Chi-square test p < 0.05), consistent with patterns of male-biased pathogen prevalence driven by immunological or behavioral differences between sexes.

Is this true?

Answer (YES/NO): NO